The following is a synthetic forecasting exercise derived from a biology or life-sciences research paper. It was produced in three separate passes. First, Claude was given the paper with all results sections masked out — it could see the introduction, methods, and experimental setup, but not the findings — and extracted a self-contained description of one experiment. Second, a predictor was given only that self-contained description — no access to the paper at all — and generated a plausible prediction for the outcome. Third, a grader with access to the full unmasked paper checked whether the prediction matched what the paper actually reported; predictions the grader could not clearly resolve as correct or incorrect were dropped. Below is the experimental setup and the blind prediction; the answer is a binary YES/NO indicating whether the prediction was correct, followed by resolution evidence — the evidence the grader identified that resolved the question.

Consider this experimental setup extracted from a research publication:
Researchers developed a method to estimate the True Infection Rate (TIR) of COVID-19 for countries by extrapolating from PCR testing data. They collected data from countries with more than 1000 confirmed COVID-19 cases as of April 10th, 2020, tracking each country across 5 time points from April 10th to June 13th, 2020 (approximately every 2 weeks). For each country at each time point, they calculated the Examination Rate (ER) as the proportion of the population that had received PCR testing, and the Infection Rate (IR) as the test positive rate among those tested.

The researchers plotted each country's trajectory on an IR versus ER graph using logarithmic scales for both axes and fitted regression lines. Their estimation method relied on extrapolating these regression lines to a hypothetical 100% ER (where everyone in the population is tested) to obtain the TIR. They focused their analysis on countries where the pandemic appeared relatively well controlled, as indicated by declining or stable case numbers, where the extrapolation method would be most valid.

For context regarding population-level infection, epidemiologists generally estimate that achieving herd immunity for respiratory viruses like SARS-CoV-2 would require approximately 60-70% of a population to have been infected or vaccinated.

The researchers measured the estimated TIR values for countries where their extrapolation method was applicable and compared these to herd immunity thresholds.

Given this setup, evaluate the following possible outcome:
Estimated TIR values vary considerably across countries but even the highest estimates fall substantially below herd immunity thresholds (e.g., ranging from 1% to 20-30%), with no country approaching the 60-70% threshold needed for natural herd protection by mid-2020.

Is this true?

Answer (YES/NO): NO